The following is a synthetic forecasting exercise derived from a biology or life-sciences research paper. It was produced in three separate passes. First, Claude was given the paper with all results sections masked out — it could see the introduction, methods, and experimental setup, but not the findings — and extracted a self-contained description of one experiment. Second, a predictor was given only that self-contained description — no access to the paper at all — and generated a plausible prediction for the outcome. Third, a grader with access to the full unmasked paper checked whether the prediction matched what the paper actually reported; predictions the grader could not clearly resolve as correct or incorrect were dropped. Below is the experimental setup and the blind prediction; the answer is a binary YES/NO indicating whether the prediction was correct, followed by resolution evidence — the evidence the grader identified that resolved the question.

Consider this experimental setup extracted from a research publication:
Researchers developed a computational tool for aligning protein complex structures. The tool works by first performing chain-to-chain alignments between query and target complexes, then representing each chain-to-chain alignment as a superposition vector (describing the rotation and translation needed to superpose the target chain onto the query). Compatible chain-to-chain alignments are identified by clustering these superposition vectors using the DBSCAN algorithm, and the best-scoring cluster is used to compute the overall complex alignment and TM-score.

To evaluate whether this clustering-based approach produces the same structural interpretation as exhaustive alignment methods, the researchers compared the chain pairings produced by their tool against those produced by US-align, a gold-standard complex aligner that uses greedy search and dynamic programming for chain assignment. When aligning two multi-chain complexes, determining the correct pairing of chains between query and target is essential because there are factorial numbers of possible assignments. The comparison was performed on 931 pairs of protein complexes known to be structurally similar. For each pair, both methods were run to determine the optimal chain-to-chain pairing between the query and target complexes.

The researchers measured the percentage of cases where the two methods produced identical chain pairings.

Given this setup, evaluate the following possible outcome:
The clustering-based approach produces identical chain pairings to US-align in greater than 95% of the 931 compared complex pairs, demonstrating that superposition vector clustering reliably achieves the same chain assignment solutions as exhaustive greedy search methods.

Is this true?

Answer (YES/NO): YES